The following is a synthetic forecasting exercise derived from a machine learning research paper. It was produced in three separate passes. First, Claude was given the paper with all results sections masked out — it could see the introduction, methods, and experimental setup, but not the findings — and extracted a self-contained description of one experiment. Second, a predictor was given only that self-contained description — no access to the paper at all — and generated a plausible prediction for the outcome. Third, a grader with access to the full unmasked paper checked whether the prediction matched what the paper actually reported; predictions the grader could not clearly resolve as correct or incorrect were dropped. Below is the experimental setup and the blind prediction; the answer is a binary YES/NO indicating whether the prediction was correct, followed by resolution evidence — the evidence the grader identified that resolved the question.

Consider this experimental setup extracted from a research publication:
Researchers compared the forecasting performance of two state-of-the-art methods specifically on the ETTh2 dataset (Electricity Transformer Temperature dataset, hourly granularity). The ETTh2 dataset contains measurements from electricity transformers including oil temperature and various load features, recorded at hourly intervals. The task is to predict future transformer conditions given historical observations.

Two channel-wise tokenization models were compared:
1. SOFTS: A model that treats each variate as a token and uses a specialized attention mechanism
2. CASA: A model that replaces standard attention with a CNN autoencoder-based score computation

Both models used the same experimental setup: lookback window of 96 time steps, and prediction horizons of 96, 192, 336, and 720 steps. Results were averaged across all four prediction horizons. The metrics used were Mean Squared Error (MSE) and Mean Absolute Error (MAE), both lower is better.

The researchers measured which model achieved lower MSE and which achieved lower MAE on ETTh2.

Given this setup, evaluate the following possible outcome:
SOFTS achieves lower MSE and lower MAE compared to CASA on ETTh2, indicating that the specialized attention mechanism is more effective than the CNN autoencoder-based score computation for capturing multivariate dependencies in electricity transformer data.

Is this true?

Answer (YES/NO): NO